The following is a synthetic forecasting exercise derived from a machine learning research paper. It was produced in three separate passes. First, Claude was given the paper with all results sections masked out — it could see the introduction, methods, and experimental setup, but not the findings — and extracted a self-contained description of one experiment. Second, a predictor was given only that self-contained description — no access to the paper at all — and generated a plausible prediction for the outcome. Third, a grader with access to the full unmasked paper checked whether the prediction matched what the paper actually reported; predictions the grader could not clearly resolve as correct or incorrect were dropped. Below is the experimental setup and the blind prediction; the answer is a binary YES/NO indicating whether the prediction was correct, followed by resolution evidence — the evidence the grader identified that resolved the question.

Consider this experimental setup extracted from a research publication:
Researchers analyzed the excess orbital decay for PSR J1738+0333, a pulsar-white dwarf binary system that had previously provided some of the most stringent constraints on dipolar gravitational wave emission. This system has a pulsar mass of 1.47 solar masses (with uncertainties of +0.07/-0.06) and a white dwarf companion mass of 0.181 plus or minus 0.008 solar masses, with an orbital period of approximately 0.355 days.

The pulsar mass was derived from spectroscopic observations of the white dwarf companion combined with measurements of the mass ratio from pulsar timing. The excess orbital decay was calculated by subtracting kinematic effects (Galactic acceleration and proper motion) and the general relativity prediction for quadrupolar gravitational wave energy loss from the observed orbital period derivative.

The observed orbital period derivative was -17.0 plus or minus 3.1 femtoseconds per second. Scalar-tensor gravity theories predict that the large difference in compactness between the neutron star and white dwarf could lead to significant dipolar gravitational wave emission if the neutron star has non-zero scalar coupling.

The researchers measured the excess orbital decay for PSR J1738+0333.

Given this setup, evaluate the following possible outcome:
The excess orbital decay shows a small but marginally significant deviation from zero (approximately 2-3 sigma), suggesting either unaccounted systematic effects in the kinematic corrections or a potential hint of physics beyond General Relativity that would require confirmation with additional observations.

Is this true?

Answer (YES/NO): NO